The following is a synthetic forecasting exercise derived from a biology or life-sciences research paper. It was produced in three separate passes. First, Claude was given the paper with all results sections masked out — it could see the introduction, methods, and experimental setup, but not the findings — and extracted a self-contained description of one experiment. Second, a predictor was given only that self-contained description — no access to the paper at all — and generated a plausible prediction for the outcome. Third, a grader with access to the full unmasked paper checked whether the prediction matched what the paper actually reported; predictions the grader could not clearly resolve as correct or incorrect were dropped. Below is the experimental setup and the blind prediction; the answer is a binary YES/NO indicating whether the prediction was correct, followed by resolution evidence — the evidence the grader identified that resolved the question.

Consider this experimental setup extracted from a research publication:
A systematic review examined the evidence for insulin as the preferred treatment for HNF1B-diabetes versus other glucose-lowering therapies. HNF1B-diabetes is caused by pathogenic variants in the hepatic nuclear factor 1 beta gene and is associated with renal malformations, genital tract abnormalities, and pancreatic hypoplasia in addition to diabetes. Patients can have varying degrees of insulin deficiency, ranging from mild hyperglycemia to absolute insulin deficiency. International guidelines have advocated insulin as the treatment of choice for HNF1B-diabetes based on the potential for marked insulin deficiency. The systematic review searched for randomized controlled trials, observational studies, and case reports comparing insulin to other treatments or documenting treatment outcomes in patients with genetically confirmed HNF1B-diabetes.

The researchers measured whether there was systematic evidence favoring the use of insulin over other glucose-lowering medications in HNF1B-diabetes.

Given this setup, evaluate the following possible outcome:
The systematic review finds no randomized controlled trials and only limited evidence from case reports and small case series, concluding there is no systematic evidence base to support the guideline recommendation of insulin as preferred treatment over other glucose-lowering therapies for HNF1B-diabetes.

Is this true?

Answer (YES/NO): YES